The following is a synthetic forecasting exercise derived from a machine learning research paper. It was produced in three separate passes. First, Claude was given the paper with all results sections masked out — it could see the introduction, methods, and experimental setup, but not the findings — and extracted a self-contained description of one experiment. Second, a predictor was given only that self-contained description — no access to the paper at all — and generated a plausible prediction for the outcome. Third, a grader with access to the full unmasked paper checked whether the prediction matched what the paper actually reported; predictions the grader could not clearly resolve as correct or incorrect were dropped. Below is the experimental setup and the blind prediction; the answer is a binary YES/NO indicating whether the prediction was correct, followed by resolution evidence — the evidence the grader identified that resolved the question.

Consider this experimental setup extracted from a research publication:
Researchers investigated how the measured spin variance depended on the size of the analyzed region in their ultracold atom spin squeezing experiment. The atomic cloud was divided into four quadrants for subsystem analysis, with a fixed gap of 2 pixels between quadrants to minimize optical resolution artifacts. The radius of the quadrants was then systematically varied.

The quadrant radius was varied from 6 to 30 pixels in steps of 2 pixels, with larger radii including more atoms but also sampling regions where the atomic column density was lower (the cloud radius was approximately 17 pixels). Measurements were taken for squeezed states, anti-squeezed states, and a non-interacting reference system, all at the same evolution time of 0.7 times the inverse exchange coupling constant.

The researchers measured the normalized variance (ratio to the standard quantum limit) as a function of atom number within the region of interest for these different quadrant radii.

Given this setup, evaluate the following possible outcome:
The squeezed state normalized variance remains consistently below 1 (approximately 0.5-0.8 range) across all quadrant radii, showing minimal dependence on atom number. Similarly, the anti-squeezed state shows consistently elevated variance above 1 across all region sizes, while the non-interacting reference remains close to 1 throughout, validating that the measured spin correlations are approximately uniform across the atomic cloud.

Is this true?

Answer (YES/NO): NO